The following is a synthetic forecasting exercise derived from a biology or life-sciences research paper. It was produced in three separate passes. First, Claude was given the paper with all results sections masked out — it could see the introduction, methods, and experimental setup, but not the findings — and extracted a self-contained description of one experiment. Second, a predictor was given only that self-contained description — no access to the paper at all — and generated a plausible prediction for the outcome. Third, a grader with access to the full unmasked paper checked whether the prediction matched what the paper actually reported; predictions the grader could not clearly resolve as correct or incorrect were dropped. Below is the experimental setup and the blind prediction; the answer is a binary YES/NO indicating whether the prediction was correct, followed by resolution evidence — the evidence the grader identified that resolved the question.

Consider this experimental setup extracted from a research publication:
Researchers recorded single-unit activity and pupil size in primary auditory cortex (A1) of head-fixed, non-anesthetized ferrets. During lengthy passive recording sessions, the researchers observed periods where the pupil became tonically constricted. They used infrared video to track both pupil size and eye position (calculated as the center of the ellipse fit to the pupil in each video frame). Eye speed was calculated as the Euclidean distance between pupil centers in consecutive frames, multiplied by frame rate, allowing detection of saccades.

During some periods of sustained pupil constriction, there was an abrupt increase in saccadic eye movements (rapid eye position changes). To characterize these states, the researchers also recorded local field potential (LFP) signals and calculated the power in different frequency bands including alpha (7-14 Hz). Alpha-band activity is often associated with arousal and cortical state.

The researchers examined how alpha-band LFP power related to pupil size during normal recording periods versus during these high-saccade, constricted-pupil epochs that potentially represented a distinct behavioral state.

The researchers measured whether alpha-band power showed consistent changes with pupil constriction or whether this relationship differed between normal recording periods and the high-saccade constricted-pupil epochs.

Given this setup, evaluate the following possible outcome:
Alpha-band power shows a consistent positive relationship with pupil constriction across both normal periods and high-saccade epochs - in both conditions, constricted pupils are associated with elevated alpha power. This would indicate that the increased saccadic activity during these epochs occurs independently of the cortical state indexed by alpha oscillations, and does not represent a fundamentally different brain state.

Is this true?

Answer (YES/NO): NO